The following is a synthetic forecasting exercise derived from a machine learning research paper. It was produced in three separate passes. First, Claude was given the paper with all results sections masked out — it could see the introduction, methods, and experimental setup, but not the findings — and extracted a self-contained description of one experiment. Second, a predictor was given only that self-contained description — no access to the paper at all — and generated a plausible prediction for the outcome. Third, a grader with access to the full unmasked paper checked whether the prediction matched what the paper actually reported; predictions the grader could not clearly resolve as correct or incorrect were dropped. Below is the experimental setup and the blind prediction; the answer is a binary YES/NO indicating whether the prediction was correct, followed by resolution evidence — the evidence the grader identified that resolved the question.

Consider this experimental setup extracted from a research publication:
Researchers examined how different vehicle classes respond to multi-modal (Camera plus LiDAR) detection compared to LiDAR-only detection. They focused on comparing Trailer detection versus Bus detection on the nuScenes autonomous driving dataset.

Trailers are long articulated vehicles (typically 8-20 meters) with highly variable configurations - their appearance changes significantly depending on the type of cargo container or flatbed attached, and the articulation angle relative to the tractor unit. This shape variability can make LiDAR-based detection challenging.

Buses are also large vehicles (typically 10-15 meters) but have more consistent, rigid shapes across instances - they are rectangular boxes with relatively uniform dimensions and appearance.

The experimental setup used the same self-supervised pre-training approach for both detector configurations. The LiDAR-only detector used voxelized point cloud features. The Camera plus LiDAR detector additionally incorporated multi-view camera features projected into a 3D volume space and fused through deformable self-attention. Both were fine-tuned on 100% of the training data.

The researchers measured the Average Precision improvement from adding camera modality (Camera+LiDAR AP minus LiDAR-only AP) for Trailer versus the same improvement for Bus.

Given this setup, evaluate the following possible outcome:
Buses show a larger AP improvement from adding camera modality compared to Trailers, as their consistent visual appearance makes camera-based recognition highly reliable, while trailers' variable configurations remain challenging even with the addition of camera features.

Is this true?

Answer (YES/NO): NO